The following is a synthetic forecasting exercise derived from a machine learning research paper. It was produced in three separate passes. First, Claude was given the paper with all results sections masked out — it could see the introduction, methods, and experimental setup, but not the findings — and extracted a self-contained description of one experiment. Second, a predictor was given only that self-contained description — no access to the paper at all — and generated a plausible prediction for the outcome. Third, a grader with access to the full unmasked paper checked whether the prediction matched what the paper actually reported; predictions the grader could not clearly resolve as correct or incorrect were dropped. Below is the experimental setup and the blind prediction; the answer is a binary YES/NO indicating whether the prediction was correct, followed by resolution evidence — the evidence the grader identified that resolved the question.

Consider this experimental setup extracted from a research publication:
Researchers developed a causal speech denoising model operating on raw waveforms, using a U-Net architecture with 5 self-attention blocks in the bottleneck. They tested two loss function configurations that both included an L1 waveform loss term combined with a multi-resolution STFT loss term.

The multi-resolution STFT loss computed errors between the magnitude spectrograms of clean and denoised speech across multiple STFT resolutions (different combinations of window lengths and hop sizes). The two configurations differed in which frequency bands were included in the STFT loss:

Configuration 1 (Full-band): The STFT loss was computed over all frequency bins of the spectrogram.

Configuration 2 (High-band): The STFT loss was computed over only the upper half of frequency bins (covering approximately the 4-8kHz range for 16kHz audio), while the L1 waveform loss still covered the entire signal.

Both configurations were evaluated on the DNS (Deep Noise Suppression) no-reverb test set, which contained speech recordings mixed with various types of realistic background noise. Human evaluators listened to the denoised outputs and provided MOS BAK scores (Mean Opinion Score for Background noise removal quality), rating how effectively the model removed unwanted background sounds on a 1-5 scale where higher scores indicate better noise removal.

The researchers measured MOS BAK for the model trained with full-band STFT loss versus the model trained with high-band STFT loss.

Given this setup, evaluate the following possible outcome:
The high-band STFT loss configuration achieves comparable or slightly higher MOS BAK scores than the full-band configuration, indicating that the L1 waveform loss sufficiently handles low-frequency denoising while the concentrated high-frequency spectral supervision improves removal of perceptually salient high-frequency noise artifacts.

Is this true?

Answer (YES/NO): YES